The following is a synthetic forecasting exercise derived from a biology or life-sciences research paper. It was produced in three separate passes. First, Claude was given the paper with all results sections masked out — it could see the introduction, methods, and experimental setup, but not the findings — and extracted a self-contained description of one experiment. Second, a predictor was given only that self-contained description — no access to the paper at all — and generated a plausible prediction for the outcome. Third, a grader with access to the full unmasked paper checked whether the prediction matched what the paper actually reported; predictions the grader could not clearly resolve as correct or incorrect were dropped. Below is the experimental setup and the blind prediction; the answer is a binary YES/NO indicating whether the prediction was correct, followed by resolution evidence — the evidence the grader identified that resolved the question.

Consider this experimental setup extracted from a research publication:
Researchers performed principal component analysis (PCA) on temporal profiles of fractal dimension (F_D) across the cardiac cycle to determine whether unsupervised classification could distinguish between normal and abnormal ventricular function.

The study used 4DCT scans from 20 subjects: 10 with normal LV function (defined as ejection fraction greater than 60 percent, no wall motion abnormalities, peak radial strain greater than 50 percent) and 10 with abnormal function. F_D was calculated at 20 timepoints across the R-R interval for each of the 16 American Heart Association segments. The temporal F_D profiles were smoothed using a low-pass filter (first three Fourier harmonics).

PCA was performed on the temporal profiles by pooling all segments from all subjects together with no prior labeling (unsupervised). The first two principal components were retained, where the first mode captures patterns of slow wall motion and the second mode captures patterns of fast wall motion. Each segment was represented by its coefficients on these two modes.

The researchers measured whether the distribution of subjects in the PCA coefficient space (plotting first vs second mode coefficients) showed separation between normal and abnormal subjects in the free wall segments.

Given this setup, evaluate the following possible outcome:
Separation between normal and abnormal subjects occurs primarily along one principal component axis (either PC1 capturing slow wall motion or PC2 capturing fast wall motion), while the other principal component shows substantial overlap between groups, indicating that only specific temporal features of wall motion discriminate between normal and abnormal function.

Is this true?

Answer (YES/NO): NO